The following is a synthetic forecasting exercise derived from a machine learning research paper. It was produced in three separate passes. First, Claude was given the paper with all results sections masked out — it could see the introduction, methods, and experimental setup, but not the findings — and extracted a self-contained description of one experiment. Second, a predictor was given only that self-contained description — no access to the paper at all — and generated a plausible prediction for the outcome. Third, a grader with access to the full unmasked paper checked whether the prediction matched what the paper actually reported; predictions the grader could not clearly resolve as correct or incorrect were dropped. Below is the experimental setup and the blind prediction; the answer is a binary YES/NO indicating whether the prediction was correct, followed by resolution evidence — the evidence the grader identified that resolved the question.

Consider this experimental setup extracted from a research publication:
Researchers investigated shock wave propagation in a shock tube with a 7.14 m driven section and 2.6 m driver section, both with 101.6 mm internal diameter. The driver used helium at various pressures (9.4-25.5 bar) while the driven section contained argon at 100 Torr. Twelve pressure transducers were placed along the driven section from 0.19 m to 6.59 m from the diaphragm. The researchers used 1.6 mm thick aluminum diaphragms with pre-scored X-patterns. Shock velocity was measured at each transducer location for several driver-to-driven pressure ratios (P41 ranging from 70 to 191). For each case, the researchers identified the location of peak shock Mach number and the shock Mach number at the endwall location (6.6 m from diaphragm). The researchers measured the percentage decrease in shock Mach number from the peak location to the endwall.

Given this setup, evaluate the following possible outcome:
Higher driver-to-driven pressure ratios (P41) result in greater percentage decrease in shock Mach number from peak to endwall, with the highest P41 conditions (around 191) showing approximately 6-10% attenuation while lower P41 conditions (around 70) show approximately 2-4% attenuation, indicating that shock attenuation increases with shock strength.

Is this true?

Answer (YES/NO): NO